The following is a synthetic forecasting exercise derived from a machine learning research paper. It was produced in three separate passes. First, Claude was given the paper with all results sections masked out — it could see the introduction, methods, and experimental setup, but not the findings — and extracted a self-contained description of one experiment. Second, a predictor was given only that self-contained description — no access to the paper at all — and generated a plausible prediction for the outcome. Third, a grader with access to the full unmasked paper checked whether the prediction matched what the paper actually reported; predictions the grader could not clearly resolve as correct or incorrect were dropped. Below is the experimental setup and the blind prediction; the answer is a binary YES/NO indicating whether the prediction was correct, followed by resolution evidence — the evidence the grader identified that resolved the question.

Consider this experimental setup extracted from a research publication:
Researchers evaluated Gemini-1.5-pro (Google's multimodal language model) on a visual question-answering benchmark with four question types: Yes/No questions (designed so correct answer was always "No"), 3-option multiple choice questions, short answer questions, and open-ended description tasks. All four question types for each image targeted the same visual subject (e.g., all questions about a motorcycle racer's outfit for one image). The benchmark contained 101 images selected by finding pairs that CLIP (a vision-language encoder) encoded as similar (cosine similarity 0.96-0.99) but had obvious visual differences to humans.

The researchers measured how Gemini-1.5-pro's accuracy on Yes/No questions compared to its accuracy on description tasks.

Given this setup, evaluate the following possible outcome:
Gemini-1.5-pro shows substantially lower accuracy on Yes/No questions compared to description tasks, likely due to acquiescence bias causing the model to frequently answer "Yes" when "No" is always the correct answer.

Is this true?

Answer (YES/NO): NO